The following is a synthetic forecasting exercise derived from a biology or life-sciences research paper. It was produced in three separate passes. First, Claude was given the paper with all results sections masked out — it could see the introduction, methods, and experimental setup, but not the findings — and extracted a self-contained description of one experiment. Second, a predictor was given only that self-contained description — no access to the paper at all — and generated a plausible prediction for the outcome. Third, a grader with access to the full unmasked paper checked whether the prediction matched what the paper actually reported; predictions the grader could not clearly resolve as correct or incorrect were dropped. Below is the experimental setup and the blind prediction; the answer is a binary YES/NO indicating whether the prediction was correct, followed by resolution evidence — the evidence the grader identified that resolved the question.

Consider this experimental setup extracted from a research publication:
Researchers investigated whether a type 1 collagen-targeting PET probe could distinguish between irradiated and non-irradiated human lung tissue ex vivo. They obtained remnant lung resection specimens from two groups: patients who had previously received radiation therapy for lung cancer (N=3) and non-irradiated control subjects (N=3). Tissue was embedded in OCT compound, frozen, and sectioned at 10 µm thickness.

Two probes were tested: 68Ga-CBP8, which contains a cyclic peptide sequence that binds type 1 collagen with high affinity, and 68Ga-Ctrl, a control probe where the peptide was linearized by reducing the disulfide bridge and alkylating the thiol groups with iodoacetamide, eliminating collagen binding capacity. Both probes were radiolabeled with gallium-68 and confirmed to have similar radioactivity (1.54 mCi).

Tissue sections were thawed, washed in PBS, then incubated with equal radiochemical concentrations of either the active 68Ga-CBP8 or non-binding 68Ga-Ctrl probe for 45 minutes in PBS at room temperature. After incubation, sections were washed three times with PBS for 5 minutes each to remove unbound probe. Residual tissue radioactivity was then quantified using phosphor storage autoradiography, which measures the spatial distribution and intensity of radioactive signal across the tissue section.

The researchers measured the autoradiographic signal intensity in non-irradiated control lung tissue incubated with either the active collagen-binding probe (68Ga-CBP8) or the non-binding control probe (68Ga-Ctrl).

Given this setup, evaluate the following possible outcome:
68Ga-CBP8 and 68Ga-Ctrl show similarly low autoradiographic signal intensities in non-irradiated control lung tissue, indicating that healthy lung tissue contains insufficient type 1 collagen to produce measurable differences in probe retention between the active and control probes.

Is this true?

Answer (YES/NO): NO